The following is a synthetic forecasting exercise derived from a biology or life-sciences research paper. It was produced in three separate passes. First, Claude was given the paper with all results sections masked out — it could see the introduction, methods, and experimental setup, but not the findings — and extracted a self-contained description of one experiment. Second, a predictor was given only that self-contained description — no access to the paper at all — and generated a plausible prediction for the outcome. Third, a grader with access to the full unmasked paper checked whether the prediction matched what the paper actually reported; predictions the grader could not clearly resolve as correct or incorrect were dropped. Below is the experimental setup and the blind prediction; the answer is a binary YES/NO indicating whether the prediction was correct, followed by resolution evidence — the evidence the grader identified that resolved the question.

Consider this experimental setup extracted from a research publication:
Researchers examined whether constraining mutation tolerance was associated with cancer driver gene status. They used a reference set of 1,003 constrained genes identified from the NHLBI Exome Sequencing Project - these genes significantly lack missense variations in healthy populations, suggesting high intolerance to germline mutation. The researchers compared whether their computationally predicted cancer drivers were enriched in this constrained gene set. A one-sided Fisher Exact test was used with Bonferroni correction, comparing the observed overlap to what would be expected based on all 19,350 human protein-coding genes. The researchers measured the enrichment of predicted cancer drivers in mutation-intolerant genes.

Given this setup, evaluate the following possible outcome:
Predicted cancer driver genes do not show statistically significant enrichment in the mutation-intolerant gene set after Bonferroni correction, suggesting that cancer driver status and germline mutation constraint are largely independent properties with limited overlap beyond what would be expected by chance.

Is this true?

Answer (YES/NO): NO